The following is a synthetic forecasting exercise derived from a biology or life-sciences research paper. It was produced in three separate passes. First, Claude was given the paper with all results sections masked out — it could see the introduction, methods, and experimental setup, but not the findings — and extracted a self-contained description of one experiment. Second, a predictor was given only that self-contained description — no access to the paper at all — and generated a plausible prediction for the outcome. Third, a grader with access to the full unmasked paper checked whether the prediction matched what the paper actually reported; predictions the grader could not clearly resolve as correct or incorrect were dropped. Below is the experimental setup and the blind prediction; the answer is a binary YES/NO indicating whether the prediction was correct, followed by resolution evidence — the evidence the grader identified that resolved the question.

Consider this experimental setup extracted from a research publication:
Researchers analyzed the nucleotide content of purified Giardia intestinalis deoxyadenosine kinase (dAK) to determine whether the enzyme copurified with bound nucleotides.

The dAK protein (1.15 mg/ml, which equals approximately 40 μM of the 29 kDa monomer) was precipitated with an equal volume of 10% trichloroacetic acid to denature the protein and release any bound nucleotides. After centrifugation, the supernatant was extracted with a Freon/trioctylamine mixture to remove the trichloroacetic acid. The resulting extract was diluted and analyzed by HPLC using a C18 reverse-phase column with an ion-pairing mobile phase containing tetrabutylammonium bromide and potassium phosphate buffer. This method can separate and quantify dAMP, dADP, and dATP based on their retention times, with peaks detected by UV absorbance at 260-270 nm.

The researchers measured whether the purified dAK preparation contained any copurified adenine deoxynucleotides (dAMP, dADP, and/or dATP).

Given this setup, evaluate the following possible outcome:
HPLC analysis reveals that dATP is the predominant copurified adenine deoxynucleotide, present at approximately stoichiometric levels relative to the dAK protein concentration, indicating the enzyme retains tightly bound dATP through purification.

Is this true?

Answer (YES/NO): NO